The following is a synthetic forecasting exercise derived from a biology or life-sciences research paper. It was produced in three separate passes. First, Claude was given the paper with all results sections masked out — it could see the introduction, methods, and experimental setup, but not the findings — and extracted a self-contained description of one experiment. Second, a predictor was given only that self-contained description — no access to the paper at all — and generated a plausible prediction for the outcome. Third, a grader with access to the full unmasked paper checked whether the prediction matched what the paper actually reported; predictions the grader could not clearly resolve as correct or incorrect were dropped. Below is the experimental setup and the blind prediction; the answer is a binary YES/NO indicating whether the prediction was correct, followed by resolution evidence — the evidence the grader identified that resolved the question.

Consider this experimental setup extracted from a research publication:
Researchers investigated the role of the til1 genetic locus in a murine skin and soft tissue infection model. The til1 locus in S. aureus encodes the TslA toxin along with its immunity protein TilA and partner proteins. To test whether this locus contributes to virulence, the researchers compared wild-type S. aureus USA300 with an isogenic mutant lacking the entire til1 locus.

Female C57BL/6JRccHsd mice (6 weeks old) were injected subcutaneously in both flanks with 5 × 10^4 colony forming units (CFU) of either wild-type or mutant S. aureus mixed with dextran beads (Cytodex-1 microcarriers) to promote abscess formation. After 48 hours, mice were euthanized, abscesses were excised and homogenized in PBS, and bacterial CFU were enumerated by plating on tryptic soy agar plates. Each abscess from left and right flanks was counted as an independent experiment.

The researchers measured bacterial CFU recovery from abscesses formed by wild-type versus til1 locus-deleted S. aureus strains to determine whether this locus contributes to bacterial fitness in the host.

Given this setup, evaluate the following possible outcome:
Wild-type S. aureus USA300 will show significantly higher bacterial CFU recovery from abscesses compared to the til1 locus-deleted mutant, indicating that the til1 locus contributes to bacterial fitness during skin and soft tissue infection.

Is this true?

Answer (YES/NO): YES